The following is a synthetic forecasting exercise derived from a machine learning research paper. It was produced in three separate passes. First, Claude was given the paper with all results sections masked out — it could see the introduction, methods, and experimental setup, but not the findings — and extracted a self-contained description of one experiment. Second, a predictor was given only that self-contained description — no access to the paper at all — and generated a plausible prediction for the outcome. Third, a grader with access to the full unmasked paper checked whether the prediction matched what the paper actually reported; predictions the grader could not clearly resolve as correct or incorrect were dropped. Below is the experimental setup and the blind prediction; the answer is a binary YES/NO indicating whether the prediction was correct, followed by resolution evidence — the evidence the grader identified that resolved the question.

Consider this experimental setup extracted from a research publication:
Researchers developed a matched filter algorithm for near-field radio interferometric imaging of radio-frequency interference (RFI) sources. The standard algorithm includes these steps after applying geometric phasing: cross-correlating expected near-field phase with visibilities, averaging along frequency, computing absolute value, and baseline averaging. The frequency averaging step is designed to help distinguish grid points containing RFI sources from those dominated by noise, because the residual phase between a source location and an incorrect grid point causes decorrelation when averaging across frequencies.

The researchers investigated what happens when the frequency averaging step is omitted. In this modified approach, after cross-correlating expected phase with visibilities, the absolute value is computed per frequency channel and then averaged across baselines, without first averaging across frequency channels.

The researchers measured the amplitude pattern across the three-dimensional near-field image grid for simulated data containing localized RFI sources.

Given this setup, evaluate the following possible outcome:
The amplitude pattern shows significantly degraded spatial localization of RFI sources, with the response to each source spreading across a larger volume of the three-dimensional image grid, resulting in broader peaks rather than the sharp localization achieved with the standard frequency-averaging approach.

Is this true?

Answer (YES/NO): NO